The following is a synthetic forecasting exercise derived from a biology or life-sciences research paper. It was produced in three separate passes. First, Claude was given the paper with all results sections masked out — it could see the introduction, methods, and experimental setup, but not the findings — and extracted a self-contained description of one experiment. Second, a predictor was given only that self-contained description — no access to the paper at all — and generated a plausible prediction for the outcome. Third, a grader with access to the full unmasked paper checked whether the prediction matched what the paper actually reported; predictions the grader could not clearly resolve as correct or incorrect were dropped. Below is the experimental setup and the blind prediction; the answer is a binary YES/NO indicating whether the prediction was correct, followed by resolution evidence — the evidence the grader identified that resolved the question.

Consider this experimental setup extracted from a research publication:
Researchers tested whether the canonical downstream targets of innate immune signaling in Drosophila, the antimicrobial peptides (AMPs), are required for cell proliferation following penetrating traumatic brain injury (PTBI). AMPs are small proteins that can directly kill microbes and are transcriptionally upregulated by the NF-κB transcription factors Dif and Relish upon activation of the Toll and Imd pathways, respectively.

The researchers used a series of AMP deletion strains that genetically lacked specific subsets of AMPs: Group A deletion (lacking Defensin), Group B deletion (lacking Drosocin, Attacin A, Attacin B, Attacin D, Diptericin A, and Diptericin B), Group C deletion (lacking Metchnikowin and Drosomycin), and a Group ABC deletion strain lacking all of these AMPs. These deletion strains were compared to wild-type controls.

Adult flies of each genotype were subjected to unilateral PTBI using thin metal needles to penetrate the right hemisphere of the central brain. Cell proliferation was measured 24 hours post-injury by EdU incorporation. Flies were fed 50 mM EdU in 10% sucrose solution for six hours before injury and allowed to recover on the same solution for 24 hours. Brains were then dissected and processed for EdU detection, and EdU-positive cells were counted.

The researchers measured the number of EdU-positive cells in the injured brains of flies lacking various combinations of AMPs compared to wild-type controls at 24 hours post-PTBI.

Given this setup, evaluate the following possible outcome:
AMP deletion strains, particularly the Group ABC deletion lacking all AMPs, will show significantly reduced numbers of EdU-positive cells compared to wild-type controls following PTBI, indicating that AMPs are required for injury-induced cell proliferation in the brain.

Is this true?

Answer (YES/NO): NO